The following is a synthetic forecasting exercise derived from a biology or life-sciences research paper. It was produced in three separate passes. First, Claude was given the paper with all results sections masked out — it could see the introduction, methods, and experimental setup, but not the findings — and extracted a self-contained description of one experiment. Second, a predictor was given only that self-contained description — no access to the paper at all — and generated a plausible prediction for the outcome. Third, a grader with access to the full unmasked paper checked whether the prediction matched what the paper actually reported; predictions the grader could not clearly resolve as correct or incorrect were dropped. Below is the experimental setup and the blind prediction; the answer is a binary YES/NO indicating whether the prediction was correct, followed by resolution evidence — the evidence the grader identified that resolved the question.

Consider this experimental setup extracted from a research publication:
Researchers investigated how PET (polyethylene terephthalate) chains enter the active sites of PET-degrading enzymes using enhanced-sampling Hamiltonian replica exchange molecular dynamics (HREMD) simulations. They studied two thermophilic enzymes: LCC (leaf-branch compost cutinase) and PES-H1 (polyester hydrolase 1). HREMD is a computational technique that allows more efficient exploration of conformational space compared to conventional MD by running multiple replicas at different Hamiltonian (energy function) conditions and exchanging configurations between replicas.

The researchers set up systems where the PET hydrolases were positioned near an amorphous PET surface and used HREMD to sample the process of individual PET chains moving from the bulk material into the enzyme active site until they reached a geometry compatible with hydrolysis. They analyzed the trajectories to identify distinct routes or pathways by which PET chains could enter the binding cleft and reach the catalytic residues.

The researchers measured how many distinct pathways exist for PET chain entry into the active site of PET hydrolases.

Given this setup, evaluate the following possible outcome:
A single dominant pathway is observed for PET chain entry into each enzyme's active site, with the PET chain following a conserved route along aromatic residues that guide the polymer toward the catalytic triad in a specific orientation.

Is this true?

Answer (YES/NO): NO